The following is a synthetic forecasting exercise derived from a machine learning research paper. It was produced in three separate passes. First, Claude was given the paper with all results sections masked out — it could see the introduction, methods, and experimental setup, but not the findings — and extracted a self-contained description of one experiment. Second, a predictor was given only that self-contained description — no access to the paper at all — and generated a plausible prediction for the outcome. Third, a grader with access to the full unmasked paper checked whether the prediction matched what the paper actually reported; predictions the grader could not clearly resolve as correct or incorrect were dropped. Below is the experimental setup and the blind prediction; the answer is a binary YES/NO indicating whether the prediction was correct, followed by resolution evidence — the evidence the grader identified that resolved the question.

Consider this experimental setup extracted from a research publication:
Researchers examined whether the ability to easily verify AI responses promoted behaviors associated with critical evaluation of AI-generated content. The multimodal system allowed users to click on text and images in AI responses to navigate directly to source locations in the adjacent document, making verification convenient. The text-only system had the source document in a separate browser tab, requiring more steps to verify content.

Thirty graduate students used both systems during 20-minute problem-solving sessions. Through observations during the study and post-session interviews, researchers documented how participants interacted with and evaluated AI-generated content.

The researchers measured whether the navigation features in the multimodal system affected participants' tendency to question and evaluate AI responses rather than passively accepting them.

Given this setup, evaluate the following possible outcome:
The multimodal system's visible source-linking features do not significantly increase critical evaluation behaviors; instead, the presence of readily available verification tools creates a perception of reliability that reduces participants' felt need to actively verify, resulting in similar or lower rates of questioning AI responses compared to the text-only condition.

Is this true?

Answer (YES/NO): NO